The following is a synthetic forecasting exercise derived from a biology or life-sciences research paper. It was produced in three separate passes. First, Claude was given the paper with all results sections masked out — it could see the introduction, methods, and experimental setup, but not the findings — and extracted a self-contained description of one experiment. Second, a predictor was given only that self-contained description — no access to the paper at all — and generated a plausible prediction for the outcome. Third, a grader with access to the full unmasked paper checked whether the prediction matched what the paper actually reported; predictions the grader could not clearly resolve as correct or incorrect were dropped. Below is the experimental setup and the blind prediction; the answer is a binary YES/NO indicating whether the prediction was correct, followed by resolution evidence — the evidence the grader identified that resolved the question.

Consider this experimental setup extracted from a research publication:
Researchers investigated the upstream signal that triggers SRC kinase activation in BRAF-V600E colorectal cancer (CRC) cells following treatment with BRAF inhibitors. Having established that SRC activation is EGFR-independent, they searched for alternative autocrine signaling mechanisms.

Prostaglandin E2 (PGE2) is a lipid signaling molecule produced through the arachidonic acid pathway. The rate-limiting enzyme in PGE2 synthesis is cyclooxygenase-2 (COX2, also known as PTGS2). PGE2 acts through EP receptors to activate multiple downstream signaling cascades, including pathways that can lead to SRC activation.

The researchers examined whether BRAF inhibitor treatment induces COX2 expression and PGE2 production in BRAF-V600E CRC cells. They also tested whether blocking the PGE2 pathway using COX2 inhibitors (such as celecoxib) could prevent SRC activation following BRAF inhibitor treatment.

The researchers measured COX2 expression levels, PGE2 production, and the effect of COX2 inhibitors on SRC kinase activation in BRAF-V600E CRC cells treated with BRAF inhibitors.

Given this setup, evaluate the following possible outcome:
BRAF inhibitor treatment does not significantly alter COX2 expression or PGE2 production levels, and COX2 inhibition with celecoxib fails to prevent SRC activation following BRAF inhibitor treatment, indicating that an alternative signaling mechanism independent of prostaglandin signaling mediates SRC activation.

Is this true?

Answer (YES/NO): NO